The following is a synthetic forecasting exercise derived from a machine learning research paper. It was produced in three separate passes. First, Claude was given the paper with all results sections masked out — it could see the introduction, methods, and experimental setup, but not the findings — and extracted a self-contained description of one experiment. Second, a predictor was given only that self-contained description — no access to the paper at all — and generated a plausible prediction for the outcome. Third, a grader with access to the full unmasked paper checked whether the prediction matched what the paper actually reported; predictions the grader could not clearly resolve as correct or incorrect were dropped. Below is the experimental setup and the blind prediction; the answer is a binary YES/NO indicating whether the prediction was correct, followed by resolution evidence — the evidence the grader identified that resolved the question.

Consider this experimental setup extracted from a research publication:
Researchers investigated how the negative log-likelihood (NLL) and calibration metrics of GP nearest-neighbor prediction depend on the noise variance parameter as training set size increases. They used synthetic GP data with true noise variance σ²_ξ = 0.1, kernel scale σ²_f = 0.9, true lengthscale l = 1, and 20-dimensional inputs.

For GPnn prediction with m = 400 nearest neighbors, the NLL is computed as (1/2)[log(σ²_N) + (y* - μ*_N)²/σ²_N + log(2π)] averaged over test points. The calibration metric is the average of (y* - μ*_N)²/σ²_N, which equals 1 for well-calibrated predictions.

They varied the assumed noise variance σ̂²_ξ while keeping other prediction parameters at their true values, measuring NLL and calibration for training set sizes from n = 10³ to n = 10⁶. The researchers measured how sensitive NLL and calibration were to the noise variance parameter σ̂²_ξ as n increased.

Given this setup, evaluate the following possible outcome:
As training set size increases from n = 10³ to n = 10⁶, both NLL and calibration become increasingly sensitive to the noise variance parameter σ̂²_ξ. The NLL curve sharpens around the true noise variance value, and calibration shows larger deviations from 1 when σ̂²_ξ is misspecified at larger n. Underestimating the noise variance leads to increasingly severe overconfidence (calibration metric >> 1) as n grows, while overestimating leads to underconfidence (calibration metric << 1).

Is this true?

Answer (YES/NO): NO